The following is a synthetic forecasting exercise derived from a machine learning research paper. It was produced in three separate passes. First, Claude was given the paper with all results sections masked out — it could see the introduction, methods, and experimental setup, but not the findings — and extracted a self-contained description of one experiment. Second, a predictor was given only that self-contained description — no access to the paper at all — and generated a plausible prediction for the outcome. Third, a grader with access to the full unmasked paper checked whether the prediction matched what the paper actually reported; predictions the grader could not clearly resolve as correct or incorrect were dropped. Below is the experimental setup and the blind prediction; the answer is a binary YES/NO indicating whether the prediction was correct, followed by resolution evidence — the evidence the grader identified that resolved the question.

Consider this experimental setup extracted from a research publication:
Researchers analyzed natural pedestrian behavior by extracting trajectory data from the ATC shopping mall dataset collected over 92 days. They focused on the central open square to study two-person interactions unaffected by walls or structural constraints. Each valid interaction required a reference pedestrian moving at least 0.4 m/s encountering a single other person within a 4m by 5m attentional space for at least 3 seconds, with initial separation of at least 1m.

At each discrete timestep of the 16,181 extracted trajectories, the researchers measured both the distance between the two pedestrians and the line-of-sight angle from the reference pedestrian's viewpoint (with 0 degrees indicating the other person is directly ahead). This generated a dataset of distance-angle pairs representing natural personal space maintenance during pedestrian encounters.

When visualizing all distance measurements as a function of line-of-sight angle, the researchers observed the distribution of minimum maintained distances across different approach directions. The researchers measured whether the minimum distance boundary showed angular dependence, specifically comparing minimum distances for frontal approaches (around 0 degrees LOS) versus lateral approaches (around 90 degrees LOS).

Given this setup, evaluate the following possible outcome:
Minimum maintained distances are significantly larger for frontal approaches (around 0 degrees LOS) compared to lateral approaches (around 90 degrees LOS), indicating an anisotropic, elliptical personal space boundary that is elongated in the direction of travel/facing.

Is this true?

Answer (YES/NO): YES